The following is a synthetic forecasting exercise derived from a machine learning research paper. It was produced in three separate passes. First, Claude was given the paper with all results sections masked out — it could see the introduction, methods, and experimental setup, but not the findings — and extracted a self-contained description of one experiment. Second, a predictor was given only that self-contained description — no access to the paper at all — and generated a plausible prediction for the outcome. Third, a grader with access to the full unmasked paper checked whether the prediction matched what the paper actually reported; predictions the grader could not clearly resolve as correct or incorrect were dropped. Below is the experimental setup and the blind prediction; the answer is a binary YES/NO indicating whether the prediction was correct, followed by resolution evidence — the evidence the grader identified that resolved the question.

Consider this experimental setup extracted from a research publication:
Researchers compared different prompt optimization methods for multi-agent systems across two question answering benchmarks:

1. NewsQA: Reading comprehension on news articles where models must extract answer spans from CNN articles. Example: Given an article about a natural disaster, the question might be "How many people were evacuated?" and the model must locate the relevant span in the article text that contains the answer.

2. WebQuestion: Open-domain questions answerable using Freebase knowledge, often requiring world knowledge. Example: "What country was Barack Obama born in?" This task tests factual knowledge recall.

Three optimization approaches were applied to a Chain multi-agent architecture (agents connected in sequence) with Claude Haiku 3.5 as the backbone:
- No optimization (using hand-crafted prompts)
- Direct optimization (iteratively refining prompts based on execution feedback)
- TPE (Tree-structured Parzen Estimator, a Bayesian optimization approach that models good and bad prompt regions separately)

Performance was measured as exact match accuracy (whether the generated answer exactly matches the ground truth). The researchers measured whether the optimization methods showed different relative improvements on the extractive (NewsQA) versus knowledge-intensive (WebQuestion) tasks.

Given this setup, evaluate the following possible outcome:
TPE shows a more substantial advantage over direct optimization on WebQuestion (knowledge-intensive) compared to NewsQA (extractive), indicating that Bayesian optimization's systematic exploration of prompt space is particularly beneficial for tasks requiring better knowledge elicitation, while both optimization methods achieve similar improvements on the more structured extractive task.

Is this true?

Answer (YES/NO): NO